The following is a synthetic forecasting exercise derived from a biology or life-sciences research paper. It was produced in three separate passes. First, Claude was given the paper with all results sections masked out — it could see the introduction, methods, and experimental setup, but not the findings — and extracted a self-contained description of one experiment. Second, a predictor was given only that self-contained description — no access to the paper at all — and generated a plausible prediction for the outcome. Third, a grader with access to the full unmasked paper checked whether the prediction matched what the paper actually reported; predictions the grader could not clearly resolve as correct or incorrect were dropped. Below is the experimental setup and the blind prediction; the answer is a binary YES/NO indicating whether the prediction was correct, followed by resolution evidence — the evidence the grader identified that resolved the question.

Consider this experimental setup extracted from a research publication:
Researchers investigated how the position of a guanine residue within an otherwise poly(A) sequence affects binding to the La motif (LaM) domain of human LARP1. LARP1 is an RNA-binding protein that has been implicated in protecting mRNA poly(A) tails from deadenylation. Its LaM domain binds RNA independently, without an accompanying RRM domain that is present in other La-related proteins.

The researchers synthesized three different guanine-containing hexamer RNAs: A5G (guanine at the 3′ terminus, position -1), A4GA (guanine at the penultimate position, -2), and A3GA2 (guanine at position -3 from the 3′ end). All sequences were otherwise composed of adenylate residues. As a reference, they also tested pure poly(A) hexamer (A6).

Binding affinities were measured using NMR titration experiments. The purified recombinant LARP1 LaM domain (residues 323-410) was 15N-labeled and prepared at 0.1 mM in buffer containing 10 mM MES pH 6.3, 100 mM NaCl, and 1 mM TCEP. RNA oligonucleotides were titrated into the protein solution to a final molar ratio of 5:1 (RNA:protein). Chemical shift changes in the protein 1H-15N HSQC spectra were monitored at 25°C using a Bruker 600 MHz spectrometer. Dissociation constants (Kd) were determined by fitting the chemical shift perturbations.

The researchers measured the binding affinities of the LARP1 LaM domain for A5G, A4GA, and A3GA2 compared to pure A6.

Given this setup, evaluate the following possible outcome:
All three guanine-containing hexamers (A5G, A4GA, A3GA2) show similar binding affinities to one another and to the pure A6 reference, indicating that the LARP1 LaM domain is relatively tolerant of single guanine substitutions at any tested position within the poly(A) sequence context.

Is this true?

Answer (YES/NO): NO